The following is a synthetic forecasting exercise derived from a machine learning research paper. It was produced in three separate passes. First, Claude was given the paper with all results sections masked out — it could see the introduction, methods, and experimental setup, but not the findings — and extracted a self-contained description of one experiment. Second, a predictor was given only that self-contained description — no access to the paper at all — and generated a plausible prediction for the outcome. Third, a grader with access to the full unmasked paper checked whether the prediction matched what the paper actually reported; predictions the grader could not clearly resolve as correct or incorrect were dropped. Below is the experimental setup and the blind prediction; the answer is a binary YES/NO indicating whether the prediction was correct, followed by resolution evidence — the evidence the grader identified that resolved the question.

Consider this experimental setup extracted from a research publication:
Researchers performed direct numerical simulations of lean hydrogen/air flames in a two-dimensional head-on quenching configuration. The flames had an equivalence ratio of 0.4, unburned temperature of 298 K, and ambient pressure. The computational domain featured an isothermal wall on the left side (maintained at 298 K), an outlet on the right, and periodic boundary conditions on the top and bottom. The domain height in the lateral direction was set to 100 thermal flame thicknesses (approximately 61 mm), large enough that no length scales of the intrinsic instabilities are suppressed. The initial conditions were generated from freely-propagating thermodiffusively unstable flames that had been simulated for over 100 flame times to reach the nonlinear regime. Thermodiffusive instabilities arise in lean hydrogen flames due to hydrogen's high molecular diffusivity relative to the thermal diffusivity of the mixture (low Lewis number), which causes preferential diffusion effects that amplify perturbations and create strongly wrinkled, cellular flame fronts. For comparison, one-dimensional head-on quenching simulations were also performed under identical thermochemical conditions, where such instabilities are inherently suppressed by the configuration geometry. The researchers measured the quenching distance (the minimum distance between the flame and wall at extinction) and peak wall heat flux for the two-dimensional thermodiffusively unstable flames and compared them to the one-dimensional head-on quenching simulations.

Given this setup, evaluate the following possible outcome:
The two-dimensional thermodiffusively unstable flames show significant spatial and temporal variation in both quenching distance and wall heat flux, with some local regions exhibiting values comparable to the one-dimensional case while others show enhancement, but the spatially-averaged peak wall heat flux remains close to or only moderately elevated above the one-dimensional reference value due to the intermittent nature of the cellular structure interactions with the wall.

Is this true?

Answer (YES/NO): NO